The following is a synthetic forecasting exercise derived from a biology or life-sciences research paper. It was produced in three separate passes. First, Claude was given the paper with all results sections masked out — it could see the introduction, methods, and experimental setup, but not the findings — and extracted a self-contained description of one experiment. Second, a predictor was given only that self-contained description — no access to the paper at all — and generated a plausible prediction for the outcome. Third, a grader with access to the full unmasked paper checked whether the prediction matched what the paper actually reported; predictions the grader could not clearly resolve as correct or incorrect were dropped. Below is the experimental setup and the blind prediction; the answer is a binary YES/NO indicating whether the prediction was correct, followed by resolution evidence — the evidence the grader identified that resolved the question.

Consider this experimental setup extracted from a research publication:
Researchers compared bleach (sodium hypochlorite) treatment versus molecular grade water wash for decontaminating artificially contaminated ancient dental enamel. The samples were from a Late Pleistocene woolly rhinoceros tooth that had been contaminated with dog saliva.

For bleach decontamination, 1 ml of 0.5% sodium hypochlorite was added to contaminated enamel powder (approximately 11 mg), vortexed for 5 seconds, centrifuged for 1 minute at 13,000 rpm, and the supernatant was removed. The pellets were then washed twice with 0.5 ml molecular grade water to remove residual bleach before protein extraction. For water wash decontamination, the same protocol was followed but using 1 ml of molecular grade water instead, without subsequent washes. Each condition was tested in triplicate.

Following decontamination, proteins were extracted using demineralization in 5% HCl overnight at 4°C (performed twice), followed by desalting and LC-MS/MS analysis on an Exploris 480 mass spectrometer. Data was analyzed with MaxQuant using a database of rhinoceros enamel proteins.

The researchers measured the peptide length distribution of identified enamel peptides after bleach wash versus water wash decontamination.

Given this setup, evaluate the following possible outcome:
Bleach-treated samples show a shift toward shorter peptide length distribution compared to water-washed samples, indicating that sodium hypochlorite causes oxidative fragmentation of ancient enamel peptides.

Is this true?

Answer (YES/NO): NO